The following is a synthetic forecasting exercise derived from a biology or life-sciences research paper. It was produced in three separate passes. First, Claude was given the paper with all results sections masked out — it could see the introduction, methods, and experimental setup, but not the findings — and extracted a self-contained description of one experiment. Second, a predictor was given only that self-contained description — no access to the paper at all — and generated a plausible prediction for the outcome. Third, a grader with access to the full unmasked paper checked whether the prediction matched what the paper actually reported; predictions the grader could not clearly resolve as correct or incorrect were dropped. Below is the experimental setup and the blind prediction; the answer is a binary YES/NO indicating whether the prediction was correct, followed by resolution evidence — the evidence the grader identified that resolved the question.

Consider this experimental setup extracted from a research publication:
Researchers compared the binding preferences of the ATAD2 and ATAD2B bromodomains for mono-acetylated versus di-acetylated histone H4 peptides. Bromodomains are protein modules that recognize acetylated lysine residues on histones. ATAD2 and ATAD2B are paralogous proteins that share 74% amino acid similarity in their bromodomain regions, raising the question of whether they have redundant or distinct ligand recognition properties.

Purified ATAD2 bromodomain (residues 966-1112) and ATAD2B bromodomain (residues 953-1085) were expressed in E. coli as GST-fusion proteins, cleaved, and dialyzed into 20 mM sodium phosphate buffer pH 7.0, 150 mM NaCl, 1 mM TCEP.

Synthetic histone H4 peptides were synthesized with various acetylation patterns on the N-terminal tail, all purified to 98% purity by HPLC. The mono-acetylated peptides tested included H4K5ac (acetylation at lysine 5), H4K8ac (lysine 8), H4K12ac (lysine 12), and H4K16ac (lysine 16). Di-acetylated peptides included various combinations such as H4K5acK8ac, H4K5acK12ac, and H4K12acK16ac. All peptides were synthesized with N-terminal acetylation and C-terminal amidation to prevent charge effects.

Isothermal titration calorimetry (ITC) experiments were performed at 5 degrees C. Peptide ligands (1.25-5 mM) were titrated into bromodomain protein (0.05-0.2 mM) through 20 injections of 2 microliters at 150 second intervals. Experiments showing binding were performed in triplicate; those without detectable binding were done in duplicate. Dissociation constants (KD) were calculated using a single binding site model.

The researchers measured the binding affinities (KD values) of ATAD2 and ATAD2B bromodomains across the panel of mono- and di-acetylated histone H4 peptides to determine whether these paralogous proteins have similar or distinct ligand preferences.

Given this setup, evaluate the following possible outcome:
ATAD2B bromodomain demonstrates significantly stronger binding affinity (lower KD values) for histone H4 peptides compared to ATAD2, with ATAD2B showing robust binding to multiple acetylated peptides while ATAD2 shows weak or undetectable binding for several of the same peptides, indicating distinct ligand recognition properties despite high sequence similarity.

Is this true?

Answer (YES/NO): NO